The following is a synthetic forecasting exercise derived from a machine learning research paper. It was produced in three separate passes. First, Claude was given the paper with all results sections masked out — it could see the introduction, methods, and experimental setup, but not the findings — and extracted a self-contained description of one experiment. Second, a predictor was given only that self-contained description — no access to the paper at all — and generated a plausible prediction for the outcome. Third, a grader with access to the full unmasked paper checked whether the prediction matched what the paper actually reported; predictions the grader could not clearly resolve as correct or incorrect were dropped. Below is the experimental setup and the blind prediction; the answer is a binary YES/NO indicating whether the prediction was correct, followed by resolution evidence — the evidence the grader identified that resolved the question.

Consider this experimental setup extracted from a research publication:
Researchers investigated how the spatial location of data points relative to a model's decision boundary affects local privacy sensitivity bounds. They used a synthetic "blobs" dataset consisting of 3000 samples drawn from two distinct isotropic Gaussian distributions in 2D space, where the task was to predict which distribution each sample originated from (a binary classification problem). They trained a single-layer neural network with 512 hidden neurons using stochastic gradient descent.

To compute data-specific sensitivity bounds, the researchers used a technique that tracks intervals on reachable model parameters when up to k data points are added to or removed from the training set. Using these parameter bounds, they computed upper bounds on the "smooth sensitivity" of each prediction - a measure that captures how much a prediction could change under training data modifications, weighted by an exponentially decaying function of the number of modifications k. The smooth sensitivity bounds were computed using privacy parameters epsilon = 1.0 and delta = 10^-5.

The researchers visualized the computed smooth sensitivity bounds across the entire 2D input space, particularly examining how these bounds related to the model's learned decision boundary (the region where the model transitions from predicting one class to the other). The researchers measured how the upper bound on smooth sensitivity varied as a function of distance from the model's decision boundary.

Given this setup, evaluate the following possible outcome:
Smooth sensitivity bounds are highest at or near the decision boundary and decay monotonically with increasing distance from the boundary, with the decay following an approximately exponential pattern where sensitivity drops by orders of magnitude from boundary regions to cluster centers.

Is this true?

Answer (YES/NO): YES